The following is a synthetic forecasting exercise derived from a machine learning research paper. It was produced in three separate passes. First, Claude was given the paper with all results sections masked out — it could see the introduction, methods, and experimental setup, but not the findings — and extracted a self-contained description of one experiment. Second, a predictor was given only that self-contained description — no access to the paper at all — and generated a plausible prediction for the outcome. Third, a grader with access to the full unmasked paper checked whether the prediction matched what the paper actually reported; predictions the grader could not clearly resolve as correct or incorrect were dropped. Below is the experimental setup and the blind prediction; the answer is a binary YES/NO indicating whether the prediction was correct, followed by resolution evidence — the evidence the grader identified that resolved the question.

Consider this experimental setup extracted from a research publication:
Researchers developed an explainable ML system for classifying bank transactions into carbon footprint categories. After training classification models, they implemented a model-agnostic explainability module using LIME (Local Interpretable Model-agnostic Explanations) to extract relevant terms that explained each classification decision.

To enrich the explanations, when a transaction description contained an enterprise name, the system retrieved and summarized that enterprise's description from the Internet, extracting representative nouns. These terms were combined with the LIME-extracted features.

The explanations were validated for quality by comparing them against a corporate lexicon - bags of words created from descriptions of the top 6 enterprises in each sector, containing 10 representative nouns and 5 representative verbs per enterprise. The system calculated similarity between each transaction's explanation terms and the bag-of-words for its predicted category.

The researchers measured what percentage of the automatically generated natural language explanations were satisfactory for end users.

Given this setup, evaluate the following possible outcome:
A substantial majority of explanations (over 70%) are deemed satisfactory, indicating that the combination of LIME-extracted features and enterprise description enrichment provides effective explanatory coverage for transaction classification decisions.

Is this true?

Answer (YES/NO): YES